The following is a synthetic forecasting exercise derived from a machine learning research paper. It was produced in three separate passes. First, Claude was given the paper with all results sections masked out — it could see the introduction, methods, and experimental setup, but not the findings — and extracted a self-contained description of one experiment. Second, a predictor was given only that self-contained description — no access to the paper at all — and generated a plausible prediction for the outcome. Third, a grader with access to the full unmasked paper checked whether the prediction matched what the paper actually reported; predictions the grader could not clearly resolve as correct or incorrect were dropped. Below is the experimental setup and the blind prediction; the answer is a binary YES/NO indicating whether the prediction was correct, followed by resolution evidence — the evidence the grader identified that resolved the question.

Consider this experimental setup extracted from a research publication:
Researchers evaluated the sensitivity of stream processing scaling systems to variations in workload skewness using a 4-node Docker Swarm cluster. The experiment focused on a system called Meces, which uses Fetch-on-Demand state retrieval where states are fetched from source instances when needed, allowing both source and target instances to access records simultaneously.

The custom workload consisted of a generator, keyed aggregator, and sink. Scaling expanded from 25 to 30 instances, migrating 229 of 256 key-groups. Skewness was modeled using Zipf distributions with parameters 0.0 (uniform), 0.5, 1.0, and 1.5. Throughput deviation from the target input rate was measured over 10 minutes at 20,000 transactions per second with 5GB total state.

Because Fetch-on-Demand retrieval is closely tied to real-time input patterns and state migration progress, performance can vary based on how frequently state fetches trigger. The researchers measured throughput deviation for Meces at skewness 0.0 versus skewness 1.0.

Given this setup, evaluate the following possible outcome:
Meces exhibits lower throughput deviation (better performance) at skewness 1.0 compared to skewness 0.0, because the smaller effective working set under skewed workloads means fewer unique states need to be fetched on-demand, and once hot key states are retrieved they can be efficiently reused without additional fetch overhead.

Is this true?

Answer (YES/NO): NO